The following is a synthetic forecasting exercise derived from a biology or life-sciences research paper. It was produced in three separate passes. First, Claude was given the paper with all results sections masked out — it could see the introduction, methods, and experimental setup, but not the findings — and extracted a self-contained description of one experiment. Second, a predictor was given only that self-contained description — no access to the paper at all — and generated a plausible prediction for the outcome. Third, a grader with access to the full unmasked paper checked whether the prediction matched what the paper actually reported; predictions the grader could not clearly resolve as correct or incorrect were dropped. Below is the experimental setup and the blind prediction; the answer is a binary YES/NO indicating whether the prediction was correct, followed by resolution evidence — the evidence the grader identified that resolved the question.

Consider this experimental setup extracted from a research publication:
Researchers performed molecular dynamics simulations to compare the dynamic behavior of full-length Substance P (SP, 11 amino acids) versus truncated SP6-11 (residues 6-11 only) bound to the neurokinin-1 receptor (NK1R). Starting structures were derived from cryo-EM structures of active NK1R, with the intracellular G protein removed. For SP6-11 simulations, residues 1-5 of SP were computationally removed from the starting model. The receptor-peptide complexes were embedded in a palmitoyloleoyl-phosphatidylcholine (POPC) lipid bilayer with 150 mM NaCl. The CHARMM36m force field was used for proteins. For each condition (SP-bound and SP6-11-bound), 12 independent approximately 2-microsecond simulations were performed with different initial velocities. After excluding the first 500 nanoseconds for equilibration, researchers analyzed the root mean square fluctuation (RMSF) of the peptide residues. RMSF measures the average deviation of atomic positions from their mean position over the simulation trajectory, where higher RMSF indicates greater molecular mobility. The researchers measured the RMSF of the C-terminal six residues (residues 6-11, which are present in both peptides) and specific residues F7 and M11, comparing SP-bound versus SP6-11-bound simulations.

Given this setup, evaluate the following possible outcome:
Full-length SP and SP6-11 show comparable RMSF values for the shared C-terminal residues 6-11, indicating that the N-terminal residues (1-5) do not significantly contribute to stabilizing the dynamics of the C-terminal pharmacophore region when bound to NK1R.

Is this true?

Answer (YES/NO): NO